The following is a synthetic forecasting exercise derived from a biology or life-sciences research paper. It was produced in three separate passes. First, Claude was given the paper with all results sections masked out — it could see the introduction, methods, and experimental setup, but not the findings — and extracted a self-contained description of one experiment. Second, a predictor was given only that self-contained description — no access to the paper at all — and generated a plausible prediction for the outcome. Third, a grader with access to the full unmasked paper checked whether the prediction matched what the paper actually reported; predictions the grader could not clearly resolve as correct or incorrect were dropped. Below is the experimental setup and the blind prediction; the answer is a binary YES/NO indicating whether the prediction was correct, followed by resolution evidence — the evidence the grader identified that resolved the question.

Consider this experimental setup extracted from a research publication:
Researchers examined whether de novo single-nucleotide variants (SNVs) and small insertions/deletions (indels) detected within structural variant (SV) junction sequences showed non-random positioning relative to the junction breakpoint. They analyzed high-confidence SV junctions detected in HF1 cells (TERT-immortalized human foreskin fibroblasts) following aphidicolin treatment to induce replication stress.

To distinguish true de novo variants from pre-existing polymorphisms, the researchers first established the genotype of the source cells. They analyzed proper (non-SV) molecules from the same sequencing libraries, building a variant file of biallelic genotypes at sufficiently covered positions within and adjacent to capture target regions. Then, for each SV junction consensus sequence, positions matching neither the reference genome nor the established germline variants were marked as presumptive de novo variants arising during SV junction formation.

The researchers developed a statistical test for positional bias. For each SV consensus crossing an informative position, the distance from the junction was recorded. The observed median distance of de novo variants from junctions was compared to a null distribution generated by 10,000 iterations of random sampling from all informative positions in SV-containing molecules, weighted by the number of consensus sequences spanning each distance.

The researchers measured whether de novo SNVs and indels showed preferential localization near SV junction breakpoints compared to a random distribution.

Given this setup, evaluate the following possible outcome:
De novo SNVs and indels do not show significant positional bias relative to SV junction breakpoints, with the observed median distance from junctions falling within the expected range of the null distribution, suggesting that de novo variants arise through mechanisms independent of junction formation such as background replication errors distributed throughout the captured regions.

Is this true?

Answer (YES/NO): NO